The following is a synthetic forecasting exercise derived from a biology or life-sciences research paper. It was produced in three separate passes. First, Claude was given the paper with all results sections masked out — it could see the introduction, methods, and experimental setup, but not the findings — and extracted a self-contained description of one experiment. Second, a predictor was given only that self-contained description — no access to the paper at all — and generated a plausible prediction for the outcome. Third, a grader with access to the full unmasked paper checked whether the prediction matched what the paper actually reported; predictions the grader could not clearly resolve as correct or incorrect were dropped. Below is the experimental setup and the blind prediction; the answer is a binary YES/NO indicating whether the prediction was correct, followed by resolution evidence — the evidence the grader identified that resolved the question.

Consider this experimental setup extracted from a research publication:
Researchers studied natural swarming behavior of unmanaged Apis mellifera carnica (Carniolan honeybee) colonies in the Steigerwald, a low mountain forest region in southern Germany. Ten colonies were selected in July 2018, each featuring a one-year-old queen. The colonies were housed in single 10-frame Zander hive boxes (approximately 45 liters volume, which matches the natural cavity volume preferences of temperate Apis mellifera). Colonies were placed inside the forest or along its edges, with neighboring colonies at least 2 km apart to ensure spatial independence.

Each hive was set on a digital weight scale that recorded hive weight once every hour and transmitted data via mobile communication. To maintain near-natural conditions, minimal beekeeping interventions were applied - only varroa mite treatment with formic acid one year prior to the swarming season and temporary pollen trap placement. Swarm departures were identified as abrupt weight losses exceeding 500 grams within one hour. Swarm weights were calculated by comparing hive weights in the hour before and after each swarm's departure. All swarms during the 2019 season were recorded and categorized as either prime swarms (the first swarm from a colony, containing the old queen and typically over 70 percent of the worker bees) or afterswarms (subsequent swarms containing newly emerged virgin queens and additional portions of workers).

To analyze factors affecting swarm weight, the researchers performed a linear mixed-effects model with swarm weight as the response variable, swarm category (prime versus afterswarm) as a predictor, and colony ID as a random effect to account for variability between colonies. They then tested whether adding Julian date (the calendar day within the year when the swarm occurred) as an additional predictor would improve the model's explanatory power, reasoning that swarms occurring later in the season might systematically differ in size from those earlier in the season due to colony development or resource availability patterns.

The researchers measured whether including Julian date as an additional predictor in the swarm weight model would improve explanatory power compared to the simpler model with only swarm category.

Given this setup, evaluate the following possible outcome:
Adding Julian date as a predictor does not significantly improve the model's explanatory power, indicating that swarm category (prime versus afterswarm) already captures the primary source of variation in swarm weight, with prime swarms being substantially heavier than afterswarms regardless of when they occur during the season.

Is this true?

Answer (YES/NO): YES